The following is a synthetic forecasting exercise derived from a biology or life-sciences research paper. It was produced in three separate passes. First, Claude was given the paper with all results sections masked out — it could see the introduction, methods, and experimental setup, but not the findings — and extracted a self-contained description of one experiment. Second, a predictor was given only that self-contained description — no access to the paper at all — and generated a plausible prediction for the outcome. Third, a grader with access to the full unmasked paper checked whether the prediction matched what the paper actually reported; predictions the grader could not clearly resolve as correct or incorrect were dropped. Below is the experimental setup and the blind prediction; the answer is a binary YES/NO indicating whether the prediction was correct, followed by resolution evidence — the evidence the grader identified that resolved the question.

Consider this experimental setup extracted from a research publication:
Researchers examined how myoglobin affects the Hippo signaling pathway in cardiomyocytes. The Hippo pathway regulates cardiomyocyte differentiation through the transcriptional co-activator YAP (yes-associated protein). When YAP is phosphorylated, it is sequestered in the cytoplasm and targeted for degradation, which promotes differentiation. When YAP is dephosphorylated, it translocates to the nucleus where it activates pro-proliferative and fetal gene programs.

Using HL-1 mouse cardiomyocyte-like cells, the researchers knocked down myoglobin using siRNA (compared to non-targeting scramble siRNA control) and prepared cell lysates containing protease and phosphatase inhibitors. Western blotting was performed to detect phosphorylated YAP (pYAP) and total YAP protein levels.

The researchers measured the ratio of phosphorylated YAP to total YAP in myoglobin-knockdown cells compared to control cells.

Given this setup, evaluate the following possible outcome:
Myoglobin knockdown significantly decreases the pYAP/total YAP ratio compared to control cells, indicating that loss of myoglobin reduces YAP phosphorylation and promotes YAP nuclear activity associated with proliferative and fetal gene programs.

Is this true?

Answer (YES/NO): YES